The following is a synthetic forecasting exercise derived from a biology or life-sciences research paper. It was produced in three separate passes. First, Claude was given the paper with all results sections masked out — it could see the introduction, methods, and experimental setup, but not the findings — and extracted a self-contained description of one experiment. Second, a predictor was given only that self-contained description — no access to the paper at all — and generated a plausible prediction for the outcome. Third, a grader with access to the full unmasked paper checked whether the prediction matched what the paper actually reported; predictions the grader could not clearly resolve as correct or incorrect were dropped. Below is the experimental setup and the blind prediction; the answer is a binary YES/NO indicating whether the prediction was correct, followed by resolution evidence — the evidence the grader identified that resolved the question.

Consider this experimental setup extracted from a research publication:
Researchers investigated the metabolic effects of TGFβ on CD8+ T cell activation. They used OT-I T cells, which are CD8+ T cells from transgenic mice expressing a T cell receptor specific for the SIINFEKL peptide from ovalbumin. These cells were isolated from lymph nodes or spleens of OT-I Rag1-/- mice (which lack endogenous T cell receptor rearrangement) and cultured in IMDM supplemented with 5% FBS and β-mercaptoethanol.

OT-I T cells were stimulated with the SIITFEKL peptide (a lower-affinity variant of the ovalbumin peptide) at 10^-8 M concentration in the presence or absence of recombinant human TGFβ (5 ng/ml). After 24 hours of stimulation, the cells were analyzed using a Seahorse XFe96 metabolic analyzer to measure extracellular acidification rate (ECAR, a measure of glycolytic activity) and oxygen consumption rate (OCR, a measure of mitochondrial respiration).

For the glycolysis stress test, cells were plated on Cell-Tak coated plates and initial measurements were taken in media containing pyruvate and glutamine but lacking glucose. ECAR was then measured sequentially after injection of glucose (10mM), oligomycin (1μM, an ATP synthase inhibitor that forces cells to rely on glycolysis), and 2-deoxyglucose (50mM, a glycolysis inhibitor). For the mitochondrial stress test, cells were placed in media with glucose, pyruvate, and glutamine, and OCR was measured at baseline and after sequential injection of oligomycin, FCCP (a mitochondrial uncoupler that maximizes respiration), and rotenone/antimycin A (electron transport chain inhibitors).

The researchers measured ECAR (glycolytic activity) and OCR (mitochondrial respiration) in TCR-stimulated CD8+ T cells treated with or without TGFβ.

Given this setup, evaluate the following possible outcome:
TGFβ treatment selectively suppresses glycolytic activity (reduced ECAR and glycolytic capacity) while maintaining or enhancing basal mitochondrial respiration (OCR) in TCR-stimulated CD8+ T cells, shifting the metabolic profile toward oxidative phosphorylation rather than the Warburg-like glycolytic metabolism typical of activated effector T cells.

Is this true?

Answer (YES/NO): YES